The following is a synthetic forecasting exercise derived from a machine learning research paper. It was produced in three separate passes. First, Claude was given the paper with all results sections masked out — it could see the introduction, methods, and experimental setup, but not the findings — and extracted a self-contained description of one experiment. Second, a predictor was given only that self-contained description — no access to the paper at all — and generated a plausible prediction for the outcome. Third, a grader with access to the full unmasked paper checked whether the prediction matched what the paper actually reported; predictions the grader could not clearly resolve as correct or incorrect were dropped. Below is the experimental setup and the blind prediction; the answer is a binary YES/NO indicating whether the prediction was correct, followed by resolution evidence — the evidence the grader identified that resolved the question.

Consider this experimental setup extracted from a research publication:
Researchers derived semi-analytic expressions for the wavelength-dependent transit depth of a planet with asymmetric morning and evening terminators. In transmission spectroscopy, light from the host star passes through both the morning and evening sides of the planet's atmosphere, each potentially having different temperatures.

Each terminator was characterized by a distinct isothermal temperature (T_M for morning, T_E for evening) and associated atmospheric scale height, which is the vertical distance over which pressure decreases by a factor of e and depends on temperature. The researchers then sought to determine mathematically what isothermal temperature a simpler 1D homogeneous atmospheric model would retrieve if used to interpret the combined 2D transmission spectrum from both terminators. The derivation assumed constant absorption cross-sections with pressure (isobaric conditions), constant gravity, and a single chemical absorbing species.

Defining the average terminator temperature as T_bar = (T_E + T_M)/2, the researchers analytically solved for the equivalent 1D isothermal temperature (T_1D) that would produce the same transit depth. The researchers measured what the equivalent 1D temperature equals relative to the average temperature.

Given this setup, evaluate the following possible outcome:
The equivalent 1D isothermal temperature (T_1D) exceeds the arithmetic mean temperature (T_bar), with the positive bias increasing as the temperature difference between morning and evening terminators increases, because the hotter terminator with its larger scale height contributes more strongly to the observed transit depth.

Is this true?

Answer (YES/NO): NO